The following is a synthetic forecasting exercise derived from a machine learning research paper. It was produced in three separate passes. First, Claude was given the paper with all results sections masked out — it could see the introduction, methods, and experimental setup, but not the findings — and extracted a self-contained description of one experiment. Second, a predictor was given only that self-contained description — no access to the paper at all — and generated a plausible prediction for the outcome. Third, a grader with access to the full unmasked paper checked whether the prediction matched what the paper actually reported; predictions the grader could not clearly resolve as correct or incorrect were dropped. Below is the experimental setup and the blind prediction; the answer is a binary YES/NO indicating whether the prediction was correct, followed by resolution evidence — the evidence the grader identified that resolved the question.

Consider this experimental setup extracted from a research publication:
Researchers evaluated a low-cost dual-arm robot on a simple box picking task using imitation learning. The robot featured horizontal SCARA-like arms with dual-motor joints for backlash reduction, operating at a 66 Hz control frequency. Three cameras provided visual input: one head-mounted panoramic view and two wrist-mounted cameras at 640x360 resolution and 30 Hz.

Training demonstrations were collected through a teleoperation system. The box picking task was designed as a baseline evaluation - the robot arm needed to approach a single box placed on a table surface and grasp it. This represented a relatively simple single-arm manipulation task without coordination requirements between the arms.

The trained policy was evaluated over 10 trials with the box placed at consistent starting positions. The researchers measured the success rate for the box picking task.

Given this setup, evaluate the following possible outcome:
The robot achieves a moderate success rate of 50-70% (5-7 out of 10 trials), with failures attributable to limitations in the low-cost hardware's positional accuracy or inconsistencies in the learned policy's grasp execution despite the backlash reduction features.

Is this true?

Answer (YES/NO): NO